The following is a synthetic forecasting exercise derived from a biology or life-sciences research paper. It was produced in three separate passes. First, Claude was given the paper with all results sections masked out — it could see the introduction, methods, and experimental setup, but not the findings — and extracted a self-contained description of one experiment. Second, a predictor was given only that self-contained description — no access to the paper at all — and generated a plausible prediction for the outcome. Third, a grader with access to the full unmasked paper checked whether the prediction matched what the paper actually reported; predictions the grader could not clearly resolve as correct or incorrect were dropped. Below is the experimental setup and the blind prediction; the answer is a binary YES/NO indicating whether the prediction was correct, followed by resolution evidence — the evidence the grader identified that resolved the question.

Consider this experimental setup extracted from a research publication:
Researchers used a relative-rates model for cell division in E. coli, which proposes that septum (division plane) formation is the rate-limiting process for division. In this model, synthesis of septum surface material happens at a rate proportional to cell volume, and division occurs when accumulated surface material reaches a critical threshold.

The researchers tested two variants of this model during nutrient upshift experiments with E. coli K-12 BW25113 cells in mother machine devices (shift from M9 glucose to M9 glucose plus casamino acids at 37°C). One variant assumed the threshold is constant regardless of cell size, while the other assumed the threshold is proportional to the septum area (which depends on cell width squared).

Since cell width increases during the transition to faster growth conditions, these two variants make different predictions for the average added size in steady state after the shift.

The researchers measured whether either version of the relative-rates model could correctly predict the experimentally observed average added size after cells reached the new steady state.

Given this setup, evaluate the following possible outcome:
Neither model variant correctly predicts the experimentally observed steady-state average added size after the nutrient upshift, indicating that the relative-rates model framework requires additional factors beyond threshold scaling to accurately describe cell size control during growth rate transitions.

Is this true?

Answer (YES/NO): NO